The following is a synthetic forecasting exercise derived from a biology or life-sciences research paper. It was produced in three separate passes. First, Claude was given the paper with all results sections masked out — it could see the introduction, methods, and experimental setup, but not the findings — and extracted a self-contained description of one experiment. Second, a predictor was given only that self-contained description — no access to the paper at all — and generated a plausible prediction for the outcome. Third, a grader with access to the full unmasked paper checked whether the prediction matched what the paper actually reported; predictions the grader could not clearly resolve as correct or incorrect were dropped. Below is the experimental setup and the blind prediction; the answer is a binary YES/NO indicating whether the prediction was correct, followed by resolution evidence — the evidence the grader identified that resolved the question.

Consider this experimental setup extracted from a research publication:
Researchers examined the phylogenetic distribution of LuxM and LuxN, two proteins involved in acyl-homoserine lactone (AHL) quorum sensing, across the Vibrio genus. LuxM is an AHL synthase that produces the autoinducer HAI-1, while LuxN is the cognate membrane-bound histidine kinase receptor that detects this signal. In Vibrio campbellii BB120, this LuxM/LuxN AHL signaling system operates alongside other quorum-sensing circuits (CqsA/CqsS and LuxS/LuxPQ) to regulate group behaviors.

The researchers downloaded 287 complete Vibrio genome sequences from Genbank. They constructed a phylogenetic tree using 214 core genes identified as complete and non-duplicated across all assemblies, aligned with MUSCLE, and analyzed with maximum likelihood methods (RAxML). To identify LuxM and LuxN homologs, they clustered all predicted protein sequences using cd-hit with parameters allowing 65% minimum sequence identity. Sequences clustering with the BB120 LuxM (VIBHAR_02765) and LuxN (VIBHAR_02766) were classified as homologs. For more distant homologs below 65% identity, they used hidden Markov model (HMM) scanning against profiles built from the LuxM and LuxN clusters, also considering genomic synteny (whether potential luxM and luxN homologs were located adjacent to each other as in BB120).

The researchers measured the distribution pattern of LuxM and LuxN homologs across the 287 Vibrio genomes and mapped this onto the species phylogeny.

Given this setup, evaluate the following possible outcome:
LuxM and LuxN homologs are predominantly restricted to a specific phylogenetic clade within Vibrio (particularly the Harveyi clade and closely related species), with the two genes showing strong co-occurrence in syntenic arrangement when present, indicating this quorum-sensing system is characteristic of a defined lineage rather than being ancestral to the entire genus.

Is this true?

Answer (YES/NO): NO